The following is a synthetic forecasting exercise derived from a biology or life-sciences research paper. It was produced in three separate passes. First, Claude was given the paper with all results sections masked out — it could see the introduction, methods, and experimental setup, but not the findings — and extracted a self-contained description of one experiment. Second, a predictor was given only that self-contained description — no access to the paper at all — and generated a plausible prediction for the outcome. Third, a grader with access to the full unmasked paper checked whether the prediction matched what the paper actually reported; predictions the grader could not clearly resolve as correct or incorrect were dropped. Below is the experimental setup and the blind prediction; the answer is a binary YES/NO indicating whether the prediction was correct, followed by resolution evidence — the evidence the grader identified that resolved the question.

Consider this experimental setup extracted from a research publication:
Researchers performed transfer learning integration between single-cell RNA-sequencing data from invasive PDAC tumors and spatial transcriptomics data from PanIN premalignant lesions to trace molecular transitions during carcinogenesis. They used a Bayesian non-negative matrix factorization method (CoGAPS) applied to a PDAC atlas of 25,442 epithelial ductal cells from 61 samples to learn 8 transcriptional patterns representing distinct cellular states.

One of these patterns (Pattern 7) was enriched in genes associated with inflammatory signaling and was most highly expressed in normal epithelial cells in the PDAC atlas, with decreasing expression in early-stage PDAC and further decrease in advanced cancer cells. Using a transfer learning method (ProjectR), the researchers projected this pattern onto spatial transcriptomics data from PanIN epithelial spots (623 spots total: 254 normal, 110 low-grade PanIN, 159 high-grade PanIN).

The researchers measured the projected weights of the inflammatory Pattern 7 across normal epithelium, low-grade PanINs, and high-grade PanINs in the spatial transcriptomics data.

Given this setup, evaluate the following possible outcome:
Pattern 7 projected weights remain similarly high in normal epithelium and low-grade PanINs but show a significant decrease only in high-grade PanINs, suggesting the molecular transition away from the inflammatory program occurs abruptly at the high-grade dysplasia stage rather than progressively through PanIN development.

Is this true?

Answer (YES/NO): NO